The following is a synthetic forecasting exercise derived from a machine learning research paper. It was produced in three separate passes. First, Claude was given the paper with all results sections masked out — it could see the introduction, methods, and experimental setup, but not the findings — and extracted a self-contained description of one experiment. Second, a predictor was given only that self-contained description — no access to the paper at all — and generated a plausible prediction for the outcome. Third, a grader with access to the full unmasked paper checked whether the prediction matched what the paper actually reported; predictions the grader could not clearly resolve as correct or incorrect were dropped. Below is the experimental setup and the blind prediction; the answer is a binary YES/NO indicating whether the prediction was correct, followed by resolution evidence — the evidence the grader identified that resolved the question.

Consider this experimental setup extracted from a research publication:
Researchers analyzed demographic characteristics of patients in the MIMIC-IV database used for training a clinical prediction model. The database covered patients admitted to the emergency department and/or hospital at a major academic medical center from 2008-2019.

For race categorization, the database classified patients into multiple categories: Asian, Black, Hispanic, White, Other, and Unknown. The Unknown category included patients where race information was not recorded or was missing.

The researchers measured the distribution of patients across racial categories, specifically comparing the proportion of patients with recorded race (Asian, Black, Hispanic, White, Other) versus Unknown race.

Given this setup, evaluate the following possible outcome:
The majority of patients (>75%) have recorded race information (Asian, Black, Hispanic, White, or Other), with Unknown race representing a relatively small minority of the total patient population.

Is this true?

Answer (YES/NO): NO